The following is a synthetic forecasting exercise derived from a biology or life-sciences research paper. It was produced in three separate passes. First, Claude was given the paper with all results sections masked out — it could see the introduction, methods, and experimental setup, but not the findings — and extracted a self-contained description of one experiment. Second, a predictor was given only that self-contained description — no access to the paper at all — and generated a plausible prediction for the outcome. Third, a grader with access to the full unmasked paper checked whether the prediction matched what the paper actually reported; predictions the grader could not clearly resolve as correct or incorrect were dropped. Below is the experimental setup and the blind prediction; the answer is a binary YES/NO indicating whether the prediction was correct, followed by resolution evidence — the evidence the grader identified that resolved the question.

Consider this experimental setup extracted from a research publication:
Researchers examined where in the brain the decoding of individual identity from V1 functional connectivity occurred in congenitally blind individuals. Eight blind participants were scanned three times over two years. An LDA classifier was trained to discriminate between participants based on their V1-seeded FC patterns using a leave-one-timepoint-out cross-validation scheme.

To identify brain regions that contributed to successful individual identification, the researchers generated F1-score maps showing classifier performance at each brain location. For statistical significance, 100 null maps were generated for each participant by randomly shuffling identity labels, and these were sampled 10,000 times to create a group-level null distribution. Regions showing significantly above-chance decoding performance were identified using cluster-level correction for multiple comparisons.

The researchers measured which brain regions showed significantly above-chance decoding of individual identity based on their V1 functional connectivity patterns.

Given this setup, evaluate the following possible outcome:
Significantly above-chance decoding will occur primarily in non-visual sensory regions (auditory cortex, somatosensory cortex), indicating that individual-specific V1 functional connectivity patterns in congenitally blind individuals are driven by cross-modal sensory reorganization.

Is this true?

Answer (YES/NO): NO